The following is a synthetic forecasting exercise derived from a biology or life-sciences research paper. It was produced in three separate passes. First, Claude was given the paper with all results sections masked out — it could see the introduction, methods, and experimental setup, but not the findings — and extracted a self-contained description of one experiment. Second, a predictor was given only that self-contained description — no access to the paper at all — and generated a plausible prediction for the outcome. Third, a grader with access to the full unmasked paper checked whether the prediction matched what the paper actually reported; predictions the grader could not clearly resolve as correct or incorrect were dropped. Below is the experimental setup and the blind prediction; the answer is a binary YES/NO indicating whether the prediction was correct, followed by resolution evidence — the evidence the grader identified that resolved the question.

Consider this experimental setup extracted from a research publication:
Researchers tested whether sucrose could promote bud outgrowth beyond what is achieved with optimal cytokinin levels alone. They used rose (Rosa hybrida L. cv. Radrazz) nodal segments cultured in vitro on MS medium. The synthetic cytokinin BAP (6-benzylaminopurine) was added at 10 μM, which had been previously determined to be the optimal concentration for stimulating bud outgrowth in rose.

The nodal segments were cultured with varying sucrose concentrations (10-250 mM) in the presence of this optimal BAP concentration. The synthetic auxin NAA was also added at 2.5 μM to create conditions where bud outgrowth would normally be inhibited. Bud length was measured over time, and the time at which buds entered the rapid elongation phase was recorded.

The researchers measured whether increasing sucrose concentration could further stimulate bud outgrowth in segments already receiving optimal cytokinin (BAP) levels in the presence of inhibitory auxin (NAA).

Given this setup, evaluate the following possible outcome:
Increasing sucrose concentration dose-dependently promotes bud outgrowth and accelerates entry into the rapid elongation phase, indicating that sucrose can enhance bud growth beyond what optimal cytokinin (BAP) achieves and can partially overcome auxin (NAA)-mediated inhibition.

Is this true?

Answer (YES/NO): YES